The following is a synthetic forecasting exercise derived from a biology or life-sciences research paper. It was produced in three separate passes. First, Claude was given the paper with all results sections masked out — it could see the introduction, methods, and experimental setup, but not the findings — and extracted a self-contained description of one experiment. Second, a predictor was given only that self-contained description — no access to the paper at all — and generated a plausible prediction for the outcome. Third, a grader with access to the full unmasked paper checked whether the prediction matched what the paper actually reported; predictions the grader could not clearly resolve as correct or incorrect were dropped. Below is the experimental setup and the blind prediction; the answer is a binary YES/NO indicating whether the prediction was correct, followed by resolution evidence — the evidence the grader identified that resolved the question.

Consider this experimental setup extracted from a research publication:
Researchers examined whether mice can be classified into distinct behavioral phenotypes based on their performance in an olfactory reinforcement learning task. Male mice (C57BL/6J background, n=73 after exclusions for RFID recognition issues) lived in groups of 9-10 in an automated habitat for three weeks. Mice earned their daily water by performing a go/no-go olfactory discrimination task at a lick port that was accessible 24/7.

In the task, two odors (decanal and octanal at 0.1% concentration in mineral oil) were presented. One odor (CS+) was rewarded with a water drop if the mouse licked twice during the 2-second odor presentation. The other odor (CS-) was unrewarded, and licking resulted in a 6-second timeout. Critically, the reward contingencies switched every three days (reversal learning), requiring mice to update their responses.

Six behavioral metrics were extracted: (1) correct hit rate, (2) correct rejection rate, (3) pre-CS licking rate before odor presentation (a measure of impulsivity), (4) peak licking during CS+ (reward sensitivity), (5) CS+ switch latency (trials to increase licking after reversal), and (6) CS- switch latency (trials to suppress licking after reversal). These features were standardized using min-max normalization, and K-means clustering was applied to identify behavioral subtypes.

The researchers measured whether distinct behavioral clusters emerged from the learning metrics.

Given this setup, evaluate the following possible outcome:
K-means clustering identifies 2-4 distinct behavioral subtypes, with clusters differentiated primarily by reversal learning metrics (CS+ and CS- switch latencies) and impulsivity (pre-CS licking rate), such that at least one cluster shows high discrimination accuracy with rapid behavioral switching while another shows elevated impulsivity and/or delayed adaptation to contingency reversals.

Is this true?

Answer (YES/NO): YES